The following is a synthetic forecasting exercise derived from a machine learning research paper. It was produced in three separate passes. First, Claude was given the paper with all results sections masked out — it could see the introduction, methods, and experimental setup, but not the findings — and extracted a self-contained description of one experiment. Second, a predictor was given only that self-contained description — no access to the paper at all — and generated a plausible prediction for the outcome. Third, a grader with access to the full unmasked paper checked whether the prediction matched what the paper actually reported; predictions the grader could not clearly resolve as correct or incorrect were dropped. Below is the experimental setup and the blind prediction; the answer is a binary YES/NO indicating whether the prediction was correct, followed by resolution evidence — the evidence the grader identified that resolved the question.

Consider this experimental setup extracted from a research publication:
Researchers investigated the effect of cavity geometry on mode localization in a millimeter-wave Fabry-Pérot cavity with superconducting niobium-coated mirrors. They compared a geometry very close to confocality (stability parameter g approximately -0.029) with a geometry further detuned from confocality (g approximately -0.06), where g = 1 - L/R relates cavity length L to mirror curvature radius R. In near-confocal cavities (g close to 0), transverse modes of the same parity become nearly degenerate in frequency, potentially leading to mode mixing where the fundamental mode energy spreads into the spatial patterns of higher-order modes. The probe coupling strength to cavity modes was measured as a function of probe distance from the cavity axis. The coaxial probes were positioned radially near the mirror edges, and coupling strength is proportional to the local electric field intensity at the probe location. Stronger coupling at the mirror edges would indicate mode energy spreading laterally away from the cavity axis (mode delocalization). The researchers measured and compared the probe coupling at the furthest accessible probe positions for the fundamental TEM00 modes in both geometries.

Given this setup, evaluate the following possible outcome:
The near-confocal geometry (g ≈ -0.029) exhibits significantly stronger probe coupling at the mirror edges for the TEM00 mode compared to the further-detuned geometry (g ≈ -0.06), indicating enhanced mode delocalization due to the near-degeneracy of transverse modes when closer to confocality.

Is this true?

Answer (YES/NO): YES